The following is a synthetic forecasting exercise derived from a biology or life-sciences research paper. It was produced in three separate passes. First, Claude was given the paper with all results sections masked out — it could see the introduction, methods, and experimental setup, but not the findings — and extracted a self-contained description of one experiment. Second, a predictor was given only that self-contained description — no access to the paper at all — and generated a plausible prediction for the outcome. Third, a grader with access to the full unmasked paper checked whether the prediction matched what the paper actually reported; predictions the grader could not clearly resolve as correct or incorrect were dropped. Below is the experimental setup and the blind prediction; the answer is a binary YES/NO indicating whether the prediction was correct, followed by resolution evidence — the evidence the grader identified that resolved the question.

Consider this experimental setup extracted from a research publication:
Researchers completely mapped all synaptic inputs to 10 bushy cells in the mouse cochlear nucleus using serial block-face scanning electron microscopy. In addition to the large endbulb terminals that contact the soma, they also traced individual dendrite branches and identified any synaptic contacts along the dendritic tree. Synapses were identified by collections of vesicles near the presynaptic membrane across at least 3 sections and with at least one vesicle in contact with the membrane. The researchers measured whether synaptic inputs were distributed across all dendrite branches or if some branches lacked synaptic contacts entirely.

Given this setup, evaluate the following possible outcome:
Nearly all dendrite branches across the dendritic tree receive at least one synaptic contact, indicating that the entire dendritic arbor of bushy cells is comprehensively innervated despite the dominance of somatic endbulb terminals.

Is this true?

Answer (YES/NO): NO